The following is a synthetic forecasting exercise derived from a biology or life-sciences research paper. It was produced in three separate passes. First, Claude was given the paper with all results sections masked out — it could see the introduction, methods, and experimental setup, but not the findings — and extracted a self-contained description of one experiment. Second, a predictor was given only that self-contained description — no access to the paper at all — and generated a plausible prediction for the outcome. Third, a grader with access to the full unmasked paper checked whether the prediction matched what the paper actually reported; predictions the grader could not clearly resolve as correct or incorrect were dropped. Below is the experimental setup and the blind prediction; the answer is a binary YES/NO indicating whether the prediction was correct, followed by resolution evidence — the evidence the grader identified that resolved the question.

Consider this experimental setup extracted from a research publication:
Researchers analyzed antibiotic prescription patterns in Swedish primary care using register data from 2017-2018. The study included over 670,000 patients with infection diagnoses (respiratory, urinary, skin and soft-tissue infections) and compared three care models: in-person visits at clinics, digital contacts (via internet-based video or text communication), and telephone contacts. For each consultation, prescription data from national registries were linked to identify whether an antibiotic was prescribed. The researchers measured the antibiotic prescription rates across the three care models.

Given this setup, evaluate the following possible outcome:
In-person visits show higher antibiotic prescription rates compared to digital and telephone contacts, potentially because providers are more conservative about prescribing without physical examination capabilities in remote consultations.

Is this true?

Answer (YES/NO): YES